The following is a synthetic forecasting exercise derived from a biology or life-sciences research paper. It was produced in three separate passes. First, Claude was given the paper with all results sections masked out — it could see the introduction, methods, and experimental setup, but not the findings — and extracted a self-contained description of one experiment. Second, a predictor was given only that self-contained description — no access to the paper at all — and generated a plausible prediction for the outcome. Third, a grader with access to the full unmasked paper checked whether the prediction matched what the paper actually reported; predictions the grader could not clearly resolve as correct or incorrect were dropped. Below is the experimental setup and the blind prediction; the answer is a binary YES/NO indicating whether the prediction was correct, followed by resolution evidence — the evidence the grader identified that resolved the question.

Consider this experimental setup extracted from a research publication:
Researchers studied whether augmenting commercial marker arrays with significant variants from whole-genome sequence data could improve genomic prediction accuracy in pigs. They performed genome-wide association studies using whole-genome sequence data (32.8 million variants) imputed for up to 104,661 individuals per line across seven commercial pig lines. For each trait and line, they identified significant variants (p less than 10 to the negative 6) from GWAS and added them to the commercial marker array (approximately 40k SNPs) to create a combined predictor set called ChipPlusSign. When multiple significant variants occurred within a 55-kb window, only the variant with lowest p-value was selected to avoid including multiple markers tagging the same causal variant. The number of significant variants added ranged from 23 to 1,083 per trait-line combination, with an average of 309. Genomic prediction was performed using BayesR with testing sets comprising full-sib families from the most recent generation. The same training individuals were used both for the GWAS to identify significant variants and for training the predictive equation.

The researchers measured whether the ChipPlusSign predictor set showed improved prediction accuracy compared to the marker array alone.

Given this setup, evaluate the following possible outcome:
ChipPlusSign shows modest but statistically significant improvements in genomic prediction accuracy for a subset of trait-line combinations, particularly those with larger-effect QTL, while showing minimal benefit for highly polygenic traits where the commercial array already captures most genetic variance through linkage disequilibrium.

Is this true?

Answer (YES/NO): YES